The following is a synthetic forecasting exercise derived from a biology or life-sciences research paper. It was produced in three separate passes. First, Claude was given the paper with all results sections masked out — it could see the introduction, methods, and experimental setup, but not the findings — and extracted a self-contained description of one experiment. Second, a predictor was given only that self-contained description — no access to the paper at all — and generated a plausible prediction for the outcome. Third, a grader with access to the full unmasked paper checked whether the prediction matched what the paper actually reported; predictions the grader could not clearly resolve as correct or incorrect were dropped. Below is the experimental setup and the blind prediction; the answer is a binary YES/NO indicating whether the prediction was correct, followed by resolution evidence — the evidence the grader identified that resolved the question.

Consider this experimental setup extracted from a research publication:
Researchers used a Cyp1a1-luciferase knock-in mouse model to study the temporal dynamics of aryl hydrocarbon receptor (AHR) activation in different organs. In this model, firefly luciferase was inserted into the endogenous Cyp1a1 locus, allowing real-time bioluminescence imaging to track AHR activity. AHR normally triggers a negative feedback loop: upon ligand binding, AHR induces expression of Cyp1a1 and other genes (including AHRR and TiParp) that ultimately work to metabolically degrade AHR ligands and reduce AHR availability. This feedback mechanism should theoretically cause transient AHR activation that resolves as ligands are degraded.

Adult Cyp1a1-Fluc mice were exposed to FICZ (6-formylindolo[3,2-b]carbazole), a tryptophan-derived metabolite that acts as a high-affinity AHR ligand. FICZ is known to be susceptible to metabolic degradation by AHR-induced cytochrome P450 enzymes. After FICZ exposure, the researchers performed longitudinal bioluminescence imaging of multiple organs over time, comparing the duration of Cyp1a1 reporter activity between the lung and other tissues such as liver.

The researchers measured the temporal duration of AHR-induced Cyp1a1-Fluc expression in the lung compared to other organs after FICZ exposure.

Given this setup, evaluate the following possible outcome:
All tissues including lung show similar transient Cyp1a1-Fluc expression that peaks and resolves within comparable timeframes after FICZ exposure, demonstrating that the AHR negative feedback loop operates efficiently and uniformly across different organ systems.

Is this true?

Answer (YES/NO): NO